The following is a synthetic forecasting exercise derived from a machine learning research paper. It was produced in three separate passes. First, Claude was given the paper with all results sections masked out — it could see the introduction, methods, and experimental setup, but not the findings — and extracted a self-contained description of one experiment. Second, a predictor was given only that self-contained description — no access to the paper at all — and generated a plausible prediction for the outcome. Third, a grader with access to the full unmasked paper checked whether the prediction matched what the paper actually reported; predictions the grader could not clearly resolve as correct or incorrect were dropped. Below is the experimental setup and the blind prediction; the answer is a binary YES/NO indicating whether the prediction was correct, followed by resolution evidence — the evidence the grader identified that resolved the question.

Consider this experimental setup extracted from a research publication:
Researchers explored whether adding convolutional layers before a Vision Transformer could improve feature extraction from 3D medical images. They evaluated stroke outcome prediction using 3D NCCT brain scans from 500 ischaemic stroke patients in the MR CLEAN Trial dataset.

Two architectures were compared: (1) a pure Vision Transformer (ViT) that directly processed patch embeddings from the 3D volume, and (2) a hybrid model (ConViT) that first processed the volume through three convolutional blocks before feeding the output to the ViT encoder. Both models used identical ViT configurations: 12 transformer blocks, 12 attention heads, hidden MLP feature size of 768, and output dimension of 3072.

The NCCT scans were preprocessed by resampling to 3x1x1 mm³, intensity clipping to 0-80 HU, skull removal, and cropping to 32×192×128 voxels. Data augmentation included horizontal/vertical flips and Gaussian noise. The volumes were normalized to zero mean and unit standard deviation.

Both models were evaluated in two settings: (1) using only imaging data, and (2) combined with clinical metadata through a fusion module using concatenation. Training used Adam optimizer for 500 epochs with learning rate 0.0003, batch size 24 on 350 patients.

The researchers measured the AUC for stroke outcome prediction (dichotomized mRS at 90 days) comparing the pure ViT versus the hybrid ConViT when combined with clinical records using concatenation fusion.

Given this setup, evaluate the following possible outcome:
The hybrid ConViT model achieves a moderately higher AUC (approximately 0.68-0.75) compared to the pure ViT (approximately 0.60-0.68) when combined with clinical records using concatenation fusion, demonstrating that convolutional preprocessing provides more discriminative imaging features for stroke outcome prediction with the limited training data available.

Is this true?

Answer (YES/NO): NO